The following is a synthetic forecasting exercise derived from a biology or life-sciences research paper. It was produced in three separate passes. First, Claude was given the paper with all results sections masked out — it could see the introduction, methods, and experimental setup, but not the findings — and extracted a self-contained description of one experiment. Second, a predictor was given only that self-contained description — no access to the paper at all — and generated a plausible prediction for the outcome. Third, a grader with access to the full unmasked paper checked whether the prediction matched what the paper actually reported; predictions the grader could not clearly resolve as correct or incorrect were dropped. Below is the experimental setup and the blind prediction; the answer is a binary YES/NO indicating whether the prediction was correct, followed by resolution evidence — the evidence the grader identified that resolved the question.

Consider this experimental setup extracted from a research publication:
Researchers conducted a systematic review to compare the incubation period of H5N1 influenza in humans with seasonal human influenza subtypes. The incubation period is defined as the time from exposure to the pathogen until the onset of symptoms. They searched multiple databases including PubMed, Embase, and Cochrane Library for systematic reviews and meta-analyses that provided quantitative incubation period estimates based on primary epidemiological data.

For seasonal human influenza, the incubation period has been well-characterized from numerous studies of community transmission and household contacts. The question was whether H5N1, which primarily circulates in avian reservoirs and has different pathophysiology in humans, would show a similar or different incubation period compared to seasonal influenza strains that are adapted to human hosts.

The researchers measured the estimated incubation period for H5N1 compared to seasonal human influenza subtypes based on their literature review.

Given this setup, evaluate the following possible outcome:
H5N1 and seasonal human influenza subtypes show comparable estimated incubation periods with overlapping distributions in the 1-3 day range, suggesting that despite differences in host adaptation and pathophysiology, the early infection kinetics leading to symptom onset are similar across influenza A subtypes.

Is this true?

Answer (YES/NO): NO